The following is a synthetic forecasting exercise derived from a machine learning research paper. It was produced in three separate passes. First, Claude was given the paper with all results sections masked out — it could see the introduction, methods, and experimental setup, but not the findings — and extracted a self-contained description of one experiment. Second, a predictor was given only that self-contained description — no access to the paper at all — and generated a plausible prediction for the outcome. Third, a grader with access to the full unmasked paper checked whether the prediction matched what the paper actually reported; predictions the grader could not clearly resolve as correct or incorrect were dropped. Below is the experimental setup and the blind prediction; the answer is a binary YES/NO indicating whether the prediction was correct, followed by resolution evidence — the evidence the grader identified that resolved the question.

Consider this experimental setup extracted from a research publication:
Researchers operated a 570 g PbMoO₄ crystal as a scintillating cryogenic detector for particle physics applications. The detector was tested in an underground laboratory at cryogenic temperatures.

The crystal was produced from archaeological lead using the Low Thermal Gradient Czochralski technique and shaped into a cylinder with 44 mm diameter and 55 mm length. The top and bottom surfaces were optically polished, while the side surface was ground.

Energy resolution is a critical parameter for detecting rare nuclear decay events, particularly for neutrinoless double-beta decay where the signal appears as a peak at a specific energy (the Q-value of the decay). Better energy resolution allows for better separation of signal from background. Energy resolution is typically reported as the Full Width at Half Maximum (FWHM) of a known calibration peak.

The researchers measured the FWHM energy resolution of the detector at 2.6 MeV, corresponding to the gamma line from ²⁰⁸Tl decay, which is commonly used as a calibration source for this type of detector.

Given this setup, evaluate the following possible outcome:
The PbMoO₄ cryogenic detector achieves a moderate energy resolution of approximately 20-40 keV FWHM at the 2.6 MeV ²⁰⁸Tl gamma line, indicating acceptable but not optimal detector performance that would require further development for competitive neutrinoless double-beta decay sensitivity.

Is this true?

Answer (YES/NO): NO